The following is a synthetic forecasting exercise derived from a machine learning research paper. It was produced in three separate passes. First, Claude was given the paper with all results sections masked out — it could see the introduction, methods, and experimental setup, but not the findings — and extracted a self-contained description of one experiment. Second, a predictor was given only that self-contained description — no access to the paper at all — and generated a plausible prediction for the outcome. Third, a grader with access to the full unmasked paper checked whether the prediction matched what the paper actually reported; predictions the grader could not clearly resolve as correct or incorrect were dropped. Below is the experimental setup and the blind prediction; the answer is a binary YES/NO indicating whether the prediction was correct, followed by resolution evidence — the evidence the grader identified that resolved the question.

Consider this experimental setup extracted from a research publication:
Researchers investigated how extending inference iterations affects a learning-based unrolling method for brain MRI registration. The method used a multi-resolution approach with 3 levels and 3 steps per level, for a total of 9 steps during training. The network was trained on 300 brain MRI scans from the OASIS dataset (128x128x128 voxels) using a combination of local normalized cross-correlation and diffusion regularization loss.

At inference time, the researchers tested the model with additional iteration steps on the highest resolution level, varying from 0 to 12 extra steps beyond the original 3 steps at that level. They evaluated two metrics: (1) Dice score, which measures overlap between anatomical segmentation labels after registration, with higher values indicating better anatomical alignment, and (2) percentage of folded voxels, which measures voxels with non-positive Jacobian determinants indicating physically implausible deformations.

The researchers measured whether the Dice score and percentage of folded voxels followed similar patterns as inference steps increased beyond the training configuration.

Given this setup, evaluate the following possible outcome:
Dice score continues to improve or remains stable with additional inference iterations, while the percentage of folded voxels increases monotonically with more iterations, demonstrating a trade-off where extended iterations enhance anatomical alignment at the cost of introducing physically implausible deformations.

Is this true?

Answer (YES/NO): NO